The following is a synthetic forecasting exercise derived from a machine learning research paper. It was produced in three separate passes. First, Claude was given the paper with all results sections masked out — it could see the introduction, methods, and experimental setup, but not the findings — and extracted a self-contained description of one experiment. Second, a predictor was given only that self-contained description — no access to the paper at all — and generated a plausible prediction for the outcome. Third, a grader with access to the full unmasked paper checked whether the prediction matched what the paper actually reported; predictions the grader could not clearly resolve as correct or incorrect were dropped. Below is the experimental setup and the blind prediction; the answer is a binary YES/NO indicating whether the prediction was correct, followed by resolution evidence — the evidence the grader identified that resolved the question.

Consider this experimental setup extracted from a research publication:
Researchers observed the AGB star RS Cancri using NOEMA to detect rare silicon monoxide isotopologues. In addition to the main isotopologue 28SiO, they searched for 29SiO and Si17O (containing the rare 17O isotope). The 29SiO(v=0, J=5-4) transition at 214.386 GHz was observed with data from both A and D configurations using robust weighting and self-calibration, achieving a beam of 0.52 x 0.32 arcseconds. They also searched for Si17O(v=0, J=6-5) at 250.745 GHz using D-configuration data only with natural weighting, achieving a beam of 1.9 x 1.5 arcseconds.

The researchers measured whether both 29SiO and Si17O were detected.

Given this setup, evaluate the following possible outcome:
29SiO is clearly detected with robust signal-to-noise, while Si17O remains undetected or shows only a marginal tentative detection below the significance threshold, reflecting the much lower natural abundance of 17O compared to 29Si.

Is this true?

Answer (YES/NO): NO